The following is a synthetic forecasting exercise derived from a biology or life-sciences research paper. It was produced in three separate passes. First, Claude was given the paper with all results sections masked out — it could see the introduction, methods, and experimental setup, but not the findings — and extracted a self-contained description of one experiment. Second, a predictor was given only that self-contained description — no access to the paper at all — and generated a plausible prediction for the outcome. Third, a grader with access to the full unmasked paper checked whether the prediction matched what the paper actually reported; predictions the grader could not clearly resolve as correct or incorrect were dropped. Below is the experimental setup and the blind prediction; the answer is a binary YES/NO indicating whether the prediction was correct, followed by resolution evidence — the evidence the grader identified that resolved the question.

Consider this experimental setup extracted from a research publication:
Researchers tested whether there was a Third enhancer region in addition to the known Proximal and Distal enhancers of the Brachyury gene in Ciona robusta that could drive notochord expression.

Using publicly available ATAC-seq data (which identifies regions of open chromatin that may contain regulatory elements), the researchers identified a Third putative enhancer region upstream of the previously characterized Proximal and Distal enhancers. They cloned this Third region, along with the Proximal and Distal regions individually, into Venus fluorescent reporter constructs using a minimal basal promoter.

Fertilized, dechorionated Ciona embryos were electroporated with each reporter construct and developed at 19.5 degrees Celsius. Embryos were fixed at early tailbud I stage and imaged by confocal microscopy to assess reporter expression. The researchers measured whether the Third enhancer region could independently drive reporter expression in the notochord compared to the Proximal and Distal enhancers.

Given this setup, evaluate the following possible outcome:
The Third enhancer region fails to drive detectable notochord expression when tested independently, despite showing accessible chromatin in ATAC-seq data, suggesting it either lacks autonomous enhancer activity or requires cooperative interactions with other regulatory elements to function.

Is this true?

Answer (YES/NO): YES